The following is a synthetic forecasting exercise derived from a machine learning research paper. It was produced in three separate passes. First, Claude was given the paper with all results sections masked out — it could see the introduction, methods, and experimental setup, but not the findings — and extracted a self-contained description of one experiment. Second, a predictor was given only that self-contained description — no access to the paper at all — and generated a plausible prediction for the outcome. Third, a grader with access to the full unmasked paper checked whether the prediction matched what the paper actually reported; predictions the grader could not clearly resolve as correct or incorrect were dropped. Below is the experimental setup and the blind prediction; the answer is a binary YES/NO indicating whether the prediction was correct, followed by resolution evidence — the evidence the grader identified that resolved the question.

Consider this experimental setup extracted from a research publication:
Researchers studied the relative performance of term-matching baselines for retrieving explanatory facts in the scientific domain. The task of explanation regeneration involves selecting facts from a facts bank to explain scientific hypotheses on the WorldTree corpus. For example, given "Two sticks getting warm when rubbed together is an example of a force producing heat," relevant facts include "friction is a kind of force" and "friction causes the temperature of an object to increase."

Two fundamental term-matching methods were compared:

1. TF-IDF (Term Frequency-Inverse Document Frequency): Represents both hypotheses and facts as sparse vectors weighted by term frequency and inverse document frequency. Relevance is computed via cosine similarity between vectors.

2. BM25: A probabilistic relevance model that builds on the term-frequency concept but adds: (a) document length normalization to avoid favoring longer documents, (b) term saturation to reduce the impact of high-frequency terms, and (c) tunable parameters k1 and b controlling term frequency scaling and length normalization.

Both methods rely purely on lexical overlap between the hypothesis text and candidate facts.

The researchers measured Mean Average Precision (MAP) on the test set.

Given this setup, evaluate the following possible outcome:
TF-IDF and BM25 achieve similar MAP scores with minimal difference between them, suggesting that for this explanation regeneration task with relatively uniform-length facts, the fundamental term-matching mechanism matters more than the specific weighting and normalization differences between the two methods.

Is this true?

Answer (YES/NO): NO